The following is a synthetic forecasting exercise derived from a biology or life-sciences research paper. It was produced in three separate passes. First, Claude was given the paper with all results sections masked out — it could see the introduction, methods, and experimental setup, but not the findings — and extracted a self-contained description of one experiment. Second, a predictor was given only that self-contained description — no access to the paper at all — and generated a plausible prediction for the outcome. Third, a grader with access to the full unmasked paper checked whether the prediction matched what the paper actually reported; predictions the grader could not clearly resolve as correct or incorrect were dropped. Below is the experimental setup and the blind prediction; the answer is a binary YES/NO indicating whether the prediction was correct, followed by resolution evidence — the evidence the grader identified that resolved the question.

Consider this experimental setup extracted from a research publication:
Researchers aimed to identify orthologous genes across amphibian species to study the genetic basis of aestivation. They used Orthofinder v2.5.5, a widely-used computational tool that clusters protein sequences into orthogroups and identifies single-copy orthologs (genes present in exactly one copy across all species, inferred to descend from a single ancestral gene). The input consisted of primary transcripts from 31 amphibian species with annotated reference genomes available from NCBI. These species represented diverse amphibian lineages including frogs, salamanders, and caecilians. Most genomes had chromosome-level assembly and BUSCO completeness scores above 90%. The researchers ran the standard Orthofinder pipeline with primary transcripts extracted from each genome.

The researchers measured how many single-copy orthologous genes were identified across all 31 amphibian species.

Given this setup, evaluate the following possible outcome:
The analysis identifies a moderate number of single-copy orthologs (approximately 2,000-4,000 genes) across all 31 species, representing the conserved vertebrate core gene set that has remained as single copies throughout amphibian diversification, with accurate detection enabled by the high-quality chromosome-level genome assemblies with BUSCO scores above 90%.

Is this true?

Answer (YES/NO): NO